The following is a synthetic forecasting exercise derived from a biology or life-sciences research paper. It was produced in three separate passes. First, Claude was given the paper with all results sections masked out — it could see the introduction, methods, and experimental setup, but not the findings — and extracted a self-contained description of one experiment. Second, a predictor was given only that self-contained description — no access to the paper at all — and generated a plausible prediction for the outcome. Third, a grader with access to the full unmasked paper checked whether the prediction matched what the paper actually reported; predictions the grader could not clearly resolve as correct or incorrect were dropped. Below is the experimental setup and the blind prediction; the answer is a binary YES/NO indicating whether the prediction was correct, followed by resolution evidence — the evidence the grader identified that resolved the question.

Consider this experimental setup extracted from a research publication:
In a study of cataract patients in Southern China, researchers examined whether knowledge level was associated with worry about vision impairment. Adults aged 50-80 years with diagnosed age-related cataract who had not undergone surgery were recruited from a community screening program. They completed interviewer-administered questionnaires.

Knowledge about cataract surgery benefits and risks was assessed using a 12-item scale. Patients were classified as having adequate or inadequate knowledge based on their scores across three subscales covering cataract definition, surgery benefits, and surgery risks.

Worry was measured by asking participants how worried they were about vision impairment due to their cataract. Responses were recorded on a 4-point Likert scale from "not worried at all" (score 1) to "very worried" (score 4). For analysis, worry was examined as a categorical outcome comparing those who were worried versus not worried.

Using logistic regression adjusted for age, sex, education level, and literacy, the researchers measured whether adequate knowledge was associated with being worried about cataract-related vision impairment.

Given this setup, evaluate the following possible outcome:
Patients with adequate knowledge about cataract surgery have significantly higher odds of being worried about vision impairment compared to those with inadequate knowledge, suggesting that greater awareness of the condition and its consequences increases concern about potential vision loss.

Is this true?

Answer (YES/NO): NO